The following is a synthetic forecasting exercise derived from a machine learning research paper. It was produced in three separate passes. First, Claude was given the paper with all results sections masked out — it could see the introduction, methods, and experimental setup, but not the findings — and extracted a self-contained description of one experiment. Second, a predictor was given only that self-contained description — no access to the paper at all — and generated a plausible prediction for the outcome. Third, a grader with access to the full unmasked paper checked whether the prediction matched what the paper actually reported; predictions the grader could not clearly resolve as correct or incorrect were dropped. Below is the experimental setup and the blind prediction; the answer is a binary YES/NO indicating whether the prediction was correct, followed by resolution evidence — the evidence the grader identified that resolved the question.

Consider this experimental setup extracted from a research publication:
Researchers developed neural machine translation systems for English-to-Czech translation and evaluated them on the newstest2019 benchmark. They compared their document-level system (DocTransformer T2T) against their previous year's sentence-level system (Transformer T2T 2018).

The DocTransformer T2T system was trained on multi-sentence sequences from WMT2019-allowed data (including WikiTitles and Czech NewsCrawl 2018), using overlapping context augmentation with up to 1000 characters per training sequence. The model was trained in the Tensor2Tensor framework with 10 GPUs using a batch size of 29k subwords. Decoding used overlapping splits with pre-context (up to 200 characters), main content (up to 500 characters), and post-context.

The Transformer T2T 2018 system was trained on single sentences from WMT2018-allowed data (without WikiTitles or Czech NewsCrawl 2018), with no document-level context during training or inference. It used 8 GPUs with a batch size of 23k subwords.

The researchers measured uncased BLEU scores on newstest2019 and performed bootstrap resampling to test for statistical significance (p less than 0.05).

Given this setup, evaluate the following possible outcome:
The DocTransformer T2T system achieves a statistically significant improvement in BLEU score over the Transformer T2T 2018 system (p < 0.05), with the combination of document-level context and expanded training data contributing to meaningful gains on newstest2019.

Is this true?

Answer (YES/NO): NO